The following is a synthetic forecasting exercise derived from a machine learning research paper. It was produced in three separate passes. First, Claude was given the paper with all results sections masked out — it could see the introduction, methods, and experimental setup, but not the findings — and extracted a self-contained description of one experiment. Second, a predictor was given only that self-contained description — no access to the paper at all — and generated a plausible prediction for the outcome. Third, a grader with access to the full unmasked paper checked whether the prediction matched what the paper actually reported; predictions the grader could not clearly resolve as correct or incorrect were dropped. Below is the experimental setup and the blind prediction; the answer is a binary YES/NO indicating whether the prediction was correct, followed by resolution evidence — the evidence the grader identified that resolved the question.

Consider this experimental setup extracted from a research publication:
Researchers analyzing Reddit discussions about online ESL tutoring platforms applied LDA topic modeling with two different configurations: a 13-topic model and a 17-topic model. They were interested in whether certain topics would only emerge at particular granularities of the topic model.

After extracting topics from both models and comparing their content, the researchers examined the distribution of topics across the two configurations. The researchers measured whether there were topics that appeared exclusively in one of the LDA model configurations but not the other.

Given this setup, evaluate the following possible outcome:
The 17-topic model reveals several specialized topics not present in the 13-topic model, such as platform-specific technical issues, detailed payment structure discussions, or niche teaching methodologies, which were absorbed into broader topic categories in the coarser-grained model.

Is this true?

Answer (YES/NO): NO